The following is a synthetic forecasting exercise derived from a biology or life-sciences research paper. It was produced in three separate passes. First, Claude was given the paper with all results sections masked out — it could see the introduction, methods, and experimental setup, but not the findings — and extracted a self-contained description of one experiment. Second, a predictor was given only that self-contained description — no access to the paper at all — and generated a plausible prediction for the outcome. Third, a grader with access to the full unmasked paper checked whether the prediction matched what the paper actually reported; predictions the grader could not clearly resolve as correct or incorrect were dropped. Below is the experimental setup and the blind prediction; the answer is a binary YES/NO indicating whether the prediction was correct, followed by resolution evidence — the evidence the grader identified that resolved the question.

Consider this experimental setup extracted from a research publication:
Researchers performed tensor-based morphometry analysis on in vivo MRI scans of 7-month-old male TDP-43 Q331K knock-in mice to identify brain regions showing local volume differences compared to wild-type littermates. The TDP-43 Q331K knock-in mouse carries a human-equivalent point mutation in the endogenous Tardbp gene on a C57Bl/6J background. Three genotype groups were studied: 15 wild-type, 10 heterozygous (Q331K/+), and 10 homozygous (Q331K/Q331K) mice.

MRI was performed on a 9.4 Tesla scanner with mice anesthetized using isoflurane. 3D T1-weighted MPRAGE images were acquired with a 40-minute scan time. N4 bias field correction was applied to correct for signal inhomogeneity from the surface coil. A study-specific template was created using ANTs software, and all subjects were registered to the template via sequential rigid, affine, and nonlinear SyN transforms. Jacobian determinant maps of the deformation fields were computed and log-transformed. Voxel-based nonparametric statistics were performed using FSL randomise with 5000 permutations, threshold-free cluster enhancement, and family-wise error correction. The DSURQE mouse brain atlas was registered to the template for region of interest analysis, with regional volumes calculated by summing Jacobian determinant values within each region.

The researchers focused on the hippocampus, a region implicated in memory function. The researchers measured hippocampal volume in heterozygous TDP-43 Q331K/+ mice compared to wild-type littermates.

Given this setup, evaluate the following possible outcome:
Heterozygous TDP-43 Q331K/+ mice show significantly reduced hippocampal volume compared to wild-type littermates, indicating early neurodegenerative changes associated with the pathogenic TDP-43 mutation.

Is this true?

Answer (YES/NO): NO